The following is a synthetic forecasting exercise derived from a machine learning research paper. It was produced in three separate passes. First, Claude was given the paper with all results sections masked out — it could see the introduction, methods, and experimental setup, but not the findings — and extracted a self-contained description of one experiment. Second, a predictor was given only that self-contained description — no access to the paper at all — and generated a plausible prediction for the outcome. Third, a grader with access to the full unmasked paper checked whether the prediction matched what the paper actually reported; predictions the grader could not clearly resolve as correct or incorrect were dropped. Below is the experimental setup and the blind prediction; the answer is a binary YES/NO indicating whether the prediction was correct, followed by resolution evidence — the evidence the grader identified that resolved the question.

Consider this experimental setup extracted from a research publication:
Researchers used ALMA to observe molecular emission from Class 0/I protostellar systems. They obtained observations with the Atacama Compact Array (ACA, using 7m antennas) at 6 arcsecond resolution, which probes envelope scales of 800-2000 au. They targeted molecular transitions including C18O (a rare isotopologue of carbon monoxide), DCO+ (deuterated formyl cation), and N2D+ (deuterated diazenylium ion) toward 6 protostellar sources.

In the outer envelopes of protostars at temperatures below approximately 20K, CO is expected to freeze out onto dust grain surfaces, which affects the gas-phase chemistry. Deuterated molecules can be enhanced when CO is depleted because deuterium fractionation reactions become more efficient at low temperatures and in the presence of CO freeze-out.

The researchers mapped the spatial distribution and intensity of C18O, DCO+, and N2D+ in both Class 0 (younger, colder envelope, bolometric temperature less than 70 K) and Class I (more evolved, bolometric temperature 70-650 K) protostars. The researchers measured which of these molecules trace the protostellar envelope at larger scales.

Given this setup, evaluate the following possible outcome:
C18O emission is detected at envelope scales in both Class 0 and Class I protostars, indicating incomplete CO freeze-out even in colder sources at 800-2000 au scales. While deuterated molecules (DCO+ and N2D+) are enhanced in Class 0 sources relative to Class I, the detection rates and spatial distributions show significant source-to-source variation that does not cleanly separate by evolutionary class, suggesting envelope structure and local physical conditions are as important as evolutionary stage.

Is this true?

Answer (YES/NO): NO